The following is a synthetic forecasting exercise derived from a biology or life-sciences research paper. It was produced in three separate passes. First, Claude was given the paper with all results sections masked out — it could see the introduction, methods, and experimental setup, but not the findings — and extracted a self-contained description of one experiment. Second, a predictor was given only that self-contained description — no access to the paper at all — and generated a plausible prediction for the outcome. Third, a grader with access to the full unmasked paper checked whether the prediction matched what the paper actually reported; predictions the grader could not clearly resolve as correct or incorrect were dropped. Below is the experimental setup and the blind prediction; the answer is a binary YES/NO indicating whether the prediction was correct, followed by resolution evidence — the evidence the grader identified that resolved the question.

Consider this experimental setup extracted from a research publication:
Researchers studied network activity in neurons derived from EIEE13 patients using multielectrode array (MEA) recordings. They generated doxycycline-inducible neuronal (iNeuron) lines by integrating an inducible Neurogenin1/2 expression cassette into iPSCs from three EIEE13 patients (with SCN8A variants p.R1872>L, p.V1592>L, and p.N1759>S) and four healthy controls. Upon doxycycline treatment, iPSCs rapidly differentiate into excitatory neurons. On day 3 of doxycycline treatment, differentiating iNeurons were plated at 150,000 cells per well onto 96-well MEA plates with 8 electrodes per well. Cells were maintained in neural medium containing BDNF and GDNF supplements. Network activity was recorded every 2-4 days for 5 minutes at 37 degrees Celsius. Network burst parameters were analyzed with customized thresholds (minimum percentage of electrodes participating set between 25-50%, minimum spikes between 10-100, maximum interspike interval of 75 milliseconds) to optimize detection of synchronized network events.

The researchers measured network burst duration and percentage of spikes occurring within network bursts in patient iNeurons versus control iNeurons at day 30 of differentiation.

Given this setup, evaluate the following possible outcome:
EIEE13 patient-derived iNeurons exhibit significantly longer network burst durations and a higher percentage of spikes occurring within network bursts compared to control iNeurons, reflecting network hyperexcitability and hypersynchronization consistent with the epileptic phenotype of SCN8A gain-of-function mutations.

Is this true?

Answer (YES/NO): YES